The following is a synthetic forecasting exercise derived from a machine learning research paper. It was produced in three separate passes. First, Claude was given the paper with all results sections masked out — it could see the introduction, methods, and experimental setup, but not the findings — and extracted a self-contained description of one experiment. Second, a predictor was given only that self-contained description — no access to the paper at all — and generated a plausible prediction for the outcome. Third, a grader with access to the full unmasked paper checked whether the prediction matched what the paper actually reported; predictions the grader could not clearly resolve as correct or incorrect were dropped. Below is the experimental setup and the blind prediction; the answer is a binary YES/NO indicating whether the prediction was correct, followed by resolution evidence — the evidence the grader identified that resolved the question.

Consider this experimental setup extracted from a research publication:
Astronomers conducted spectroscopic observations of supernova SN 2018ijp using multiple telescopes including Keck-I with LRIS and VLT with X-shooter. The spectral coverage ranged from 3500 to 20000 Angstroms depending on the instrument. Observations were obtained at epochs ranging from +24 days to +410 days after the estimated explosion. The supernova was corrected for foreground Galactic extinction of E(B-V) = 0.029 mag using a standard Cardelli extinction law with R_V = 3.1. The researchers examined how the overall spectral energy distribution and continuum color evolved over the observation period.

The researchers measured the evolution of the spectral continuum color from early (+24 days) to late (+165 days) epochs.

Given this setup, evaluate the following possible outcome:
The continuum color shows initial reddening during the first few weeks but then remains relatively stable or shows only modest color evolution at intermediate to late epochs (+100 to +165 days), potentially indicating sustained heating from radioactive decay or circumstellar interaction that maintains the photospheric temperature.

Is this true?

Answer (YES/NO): NO